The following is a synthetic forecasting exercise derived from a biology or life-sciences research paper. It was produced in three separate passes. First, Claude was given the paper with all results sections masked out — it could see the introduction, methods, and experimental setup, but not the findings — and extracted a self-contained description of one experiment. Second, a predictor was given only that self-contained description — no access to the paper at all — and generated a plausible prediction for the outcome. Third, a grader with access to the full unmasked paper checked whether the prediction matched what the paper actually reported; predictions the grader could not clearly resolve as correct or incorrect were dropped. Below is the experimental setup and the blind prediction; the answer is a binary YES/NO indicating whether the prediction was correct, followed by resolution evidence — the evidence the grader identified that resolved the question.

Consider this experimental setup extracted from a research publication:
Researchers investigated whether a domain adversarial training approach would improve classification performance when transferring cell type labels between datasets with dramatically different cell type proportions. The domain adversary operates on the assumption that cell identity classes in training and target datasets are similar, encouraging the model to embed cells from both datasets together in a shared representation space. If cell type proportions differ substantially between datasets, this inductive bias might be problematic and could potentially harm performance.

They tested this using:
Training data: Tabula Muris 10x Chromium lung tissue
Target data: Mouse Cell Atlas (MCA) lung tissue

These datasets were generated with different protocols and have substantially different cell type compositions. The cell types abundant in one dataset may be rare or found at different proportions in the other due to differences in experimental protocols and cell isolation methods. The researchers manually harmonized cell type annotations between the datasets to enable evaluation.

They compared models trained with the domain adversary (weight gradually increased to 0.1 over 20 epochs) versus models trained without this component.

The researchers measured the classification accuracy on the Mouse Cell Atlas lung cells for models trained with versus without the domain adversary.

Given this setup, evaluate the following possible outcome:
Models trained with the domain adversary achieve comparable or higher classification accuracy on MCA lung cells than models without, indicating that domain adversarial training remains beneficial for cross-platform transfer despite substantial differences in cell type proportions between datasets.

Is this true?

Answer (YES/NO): YES